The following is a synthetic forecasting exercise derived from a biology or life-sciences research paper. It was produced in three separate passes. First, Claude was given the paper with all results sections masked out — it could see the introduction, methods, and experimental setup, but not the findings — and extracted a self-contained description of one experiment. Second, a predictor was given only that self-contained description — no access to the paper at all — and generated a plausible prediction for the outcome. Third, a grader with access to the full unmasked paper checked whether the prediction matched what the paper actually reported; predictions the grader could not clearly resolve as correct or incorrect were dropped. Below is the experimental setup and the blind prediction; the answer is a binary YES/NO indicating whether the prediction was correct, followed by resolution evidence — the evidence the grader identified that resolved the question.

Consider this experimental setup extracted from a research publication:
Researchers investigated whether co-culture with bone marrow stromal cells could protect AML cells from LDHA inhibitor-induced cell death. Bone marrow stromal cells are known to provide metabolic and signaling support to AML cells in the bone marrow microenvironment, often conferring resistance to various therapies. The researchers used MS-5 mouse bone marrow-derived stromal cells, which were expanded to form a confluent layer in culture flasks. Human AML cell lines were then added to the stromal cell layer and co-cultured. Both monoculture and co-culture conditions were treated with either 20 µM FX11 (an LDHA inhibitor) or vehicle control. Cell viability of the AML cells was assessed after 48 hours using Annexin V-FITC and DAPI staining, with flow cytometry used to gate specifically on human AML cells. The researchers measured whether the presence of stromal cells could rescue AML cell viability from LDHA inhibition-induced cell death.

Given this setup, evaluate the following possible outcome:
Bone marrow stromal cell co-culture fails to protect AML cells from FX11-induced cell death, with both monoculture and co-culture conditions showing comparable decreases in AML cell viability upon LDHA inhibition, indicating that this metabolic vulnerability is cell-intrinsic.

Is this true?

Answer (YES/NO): YES